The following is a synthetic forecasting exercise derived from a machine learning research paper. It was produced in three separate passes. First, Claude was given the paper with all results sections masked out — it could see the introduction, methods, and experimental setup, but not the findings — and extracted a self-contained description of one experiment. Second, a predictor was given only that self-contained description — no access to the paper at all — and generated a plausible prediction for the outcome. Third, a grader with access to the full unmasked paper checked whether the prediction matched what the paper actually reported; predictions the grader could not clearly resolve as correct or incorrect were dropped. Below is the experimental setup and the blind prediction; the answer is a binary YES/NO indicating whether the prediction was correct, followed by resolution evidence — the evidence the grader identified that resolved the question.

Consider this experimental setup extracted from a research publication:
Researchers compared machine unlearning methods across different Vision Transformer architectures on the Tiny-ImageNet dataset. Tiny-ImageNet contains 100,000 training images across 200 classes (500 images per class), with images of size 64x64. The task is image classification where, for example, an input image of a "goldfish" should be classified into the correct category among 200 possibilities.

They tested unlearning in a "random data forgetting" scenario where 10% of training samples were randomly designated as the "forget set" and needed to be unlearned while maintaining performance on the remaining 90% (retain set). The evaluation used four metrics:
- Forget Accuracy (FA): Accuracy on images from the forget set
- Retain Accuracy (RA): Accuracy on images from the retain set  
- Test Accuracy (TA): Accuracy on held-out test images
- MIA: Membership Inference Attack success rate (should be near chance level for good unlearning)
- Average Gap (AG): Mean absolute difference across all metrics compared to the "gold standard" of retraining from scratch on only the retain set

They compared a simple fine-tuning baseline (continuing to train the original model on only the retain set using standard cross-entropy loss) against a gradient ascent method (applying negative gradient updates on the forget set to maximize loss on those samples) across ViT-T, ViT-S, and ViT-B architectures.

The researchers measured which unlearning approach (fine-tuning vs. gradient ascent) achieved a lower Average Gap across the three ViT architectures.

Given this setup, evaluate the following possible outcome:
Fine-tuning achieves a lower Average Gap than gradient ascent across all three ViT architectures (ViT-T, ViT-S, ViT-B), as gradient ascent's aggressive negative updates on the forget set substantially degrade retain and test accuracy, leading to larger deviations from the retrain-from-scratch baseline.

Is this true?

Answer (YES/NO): NO